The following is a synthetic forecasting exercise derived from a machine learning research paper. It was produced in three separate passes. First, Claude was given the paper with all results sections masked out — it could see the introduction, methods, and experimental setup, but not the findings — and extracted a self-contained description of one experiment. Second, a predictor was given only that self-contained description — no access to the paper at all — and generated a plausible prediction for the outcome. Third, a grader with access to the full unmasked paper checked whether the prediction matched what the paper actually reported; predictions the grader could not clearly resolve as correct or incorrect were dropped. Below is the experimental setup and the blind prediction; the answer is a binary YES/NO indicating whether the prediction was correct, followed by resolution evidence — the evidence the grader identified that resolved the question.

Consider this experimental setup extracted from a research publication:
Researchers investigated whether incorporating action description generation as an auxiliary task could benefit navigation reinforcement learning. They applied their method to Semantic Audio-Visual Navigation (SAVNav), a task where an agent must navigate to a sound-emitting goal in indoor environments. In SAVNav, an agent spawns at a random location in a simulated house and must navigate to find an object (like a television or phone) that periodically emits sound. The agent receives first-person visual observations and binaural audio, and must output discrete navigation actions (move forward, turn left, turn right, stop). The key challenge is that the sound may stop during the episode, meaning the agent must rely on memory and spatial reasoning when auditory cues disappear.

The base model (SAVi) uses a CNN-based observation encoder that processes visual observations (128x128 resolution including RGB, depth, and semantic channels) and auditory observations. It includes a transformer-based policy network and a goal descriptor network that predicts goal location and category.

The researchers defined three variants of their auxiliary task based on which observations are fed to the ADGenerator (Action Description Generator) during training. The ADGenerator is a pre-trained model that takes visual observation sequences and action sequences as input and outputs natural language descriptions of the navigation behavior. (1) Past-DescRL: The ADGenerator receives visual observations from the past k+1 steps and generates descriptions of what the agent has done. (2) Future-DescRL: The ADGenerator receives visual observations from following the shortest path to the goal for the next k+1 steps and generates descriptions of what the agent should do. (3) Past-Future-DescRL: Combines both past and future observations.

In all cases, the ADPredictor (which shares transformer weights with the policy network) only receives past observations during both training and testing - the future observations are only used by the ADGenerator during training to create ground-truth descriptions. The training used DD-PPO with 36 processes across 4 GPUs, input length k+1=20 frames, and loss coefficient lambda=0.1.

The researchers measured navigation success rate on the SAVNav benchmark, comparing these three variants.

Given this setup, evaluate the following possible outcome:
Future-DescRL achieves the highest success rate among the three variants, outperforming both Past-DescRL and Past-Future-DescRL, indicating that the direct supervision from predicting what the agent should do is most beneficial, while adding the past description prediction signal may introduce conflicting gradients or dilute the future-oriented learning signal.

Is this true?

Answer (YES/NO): NO